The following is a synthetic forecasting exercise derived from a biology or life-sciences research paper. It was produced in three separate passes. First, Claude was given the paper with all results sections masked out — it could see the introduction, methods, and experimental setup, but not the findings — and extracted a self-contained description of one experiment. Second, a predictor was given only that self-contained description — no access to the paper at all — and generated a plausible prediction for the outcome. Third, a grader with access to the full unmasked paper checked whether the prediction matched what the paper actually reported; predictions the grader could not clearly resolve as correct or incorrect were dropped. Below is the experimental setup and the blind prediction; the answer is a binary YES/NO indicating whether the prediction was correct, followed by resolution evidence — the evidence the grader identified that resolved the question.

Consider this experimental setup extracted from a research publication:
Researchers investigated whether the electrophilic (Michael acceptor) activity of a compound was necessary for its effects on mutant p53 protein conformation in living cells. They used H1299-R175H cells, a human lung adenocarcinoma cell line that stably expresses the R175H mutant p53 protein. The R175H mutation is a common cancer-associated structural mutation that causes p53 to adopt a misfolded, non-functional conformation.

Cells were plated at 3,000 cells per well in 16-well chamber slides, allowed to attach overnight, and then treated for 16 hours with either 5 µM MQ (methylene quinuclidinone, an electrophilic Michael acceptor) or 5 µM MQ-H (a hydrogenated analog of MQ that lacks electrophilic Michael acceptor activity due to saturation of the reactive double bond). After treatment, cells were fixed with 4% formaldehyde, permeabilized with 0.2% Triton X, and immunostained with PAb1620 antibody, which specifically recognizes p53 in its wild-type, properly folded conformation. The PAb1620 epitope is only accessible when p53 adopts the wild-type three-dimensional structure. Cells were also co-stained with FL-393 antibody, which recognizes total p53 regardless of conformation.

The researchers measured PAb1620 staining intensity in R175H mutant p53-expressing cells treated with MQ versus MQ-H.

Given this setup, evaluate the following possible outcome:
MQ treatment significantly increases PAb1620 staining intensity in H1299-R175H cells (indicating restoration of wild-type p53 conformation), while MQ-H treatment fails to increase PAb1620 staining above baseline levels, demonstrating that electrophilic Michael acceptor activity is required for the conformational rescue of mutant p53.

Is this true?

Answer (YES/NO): YES